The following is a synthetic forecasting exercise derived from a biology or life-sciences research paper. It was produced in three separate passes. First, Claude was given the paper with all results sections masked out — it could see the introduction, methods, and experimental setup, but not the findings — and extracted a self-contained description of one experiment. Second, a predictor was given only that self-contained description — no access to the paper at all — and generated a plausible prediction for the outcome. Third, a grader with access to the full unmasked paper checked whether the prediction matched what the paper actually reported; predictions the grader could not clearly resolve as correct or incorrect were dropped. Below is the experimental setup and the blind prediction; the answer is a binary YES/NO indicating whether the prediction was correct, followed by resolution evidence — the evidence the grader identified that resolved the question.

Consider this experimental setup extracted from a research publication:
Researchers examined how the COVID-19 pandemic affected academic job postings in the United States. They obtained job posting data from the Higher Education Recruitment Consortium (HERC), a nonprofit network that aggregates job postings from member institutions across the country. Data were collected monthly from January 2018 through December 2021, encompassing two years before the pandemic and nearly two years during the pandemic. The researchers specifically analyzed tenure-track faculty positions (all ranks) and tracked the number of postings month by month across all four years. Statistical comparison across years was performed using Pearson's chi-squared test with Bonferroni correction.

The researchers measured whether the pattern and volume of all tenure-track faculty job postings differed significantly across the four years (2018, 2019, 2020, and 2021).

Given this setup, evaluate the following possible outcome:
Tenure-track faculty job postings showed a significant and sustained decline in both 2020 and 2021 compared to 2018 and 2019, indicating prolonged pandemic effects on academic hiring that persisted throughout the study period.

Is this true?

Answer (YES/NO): NO